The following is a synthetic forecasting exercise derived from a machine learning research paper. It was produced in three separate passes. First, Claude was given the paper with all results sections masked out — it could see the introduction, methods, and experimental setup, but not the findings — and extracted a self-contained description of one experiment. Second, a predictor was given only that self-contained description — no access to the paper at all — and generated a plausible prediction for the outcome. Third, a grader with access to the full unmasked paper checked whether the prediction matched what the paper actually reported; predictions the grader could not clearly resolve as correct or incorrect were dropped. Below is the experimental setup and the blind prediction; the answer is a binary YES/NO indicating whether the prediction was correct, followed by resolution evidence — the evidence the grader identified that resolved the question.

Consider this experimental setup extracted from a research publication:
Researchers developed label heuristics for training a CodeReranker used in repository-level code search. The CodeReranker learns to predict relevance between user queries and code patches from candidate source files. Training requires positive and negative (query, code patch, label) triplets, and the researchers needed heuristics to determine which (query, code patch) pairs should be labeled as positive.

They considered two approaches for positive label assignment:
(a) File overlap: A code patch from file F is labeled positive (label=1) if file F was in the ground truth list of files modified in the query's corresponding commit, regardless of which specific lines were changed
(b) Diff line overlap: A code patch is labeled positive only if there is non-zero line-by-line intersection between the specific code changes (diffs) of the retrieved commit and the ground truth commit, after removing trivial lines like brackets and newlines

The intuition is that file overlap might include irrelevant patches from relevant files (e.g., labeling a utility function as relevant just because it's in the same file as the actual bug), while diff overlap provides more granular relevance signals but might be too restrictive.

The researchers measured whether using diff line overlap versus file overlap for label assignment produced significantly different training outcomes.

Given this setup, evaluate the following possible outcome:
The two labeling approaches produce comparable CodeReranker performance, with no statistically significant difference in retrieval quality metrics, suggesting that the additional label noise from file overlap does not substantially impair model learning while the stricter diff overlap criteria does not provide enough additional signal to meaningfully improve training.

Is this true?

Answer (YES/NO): NO